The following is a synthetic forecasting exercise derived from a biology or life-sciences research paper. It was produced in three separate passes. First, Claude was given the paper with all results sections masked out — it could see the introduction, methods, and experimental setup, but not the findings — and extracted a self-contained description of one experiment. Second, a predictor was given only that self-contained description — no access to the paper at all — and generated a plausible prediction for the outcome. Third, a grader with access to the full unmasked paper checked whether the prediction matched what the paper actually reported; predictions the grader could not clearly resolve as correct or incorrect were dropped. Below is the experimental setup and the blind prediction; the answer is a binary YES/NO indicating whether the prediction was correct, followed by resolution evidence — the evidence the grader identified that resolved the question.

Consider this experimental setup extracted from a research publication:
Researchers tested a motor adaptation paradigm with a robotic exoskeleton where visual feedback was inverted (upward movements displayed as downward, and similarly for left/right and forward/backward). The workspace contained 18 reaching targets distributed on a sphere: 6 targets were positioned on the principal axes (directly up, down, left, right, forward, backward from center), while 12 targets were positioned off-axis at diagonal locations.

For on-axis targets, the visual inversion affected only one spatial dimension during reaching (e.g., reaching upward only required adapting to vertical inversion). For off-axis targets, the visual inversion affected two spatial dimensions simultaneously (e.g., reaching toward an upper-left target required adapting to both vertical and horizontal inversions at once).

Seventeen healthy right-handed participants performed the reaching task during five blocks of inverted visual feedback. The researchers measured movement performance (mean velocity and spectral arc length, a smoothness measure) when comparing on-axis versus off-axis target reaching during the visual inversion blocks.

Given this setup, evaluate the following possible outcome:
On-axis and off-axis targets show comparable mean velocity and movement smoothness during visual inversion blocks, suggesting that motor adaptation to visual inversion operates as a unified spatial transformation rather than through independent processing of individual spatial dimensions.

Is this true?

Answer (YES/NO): NO